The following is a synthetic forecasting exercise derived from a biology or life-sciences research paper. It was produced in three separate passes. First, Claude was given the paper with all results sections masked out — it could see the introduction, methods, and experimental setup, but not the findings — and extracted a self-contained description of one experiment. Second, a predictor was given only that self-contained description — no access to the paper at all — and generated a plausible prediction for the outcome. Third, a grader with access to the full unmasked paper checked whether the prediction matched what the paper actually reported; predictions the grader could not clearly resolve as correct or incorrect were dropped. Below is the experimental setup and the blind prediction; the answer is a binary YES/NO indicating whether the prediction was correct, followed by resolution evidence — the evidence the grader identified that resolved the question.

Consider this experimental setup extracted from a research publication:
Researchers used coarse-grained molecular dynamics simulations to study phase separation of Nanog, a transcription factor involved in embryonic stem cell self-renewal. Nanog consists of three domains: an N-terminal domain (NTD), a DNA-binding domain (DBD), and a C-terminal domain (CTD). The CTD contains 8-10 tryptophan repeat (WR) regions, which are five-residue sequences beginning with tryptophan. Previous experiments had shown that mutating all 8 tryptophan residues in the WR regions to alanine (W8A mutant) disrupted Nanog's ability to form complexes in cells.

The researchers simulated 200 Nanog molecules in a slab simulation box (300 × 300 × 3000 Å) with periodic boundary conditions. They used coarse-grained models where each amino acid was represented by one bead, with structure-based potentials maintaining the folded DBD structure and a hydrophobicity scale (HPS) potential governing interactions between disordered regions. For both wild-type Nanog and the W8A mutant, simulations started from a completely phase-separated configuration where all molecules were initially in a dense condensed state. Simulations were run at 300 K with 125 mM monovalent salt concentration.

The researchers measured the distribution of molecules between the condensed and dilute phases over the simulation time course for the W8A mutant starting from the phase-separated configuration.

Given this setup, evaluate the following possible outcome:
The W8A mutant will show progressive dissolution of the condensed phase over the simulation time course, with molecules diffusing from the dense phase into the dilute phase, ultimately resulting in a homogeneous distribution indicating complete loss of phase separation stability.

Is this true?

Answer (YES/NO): YES